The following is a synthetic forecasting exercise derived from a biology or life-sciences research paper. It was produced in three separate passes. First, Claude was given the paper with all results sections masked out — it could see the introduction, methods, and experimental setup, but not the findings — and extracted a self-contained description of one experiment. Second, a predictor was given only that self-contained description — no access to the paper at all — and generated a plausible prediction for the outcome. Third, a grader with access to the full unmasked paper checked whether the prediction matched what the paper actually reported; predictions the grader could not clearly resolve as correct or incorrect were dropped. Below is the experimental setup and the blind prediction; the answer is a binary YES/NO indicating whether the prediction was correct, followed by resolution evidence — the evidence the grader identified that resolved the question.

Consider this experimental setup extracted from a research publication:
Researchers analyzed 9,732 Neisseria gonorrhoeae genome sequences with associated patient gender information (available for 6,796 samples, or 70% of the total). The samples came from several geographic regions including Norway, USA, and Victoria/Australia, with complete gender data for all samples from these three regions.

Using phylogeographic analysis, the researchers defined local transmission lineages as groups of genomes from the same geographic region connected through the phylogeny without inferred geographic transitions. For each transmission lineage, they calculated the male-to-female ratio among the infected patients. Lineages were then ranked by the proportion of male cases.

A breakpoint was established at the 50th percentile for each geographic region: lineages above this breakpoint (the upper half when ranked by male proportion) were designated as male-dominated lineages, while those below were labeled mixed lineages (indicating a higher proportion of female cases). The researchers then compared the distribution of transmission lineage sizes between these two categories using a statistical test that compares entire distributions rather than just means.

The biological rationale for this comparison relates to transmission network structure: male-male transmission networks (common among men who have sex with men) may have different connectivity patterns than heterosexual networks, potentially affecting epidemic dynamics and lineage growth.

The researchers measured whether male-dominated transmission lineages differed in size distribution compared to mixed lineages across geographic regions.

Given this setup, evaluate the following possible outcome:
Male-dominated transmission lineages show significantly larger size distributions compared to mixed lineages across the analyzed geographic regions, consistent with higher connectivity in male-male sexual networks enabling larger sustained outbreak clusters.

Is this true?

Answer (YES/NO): NO